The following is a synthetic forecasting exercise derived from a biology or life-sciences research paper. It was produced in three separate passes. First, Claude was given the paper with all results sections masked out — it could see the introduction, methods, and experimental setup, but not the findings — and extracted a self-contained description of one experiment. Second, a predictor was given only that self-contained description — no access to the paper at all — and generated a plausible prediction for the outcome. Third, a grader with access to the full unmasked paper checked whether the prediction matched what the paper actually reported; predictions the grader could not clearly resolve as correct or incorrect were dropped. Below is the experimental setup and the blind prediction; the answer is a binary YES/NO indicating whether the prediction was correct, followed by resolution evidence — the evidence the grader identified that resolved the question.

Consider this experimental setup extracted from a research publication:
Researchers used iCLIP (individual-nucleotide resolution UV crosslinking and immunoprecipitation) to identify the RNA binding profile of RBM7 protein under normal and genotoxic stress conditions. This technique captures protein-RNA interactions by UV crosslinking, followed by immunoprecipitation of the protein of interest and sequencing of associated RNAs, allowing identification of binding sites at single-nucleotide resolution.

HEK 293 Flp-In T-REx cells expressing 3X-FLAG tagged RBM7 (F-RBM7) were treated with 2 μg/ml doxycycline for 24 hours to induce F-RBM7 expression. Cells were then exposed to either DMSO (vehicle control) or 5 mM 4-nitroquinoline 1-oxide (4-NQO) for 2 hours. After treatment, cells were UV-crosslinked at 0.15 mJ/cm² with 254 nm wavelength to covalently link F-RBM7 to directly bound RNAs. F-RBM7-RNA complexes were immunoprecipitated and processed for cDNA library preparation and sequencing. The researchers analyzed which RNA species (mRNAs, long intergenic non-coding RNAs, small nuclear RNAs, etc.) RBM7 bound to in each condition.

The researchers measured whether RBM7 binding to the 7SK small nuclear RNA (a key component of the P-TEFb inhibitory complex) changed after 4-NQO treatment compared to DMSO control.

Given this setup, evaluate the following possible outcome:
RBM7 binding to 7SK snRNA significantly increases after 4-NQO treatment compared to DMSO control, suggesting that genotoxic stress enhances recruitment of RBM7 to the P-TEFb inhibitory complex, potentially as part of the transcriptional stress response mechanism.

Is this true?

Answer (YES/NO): YES